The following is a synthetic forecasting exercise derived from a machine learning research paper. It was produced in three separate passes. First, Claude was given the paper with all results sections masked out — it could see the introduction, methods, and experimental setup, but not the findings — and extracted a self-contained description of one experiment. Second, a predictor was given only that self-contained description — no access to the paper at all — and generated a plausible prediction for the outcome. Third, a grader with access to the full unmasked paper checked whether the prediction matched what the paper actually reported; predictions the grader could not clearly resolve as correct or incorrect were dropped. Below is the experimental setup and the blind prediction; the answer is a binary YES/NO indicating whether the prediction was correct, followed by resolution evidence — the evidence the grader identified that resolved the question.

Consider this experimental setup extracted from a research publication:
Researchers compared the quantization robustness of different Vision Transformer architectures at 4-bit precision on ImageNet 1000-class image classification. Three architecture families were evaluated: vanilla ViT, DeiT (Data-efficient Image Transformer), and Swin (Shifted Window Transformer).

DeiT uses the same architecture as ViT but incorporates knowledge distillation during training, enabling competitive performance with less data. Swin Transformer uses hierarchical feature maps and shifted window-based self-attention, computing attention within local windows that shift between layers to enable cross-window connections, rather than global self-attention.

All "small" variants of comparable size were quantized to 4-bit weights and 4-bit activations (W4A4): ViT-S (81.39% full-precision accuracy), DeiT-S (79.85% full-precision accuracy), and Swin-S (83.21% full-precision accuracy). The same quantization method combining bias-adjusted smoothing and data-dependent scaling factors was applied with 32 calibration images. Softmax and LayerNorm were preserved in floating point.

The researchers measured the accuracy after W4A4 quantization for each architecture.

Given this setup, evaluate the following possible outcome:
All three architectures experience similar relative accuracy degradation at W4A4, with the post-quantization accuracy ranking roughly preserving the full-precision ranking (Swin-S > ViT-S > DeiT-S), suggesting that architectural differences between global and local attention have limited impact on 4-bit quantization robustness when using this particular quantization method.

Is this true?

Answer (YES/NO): NO